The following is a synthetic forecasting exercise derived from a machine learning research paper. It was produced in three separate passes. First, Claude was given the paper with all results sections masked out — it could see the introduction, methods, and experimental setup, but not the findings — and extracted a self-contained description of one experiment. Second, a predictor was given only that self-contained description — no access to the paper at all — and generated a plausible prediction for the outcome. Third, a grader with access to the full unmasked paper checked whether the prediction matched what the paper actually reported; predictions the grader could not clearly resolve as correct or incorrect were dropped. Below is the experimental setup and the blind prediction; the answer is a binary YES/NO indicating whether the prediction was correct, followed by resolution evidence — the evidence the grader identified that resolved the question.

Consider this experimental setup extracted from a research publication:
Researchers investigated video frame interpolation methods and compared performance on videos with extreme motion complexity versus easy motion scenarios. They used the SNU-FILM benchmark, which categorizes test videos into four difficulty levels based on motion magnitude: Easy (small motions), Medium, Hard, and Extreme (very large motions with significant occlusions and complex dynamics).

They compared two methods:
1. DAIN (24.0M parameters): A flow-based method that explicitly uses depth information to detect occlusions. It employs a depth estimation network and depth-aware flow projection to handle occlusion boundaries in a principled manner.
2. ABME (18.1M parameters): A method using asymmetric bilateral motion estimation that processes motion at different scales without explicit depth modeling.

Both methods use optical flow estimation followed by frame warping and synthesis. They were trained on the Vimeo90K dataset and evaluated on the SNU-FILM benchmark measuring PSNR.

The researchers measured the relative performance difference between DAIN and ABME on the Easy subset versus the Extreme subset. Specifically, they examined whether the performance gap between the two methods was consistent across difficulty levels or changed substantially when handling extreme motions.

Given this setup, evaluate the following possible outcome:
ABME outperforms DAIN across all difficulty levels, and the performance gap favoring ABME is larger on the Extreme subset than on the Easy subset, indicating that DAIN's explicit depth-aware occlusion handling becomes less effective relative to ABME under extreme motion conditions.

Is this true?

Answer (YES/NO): NO